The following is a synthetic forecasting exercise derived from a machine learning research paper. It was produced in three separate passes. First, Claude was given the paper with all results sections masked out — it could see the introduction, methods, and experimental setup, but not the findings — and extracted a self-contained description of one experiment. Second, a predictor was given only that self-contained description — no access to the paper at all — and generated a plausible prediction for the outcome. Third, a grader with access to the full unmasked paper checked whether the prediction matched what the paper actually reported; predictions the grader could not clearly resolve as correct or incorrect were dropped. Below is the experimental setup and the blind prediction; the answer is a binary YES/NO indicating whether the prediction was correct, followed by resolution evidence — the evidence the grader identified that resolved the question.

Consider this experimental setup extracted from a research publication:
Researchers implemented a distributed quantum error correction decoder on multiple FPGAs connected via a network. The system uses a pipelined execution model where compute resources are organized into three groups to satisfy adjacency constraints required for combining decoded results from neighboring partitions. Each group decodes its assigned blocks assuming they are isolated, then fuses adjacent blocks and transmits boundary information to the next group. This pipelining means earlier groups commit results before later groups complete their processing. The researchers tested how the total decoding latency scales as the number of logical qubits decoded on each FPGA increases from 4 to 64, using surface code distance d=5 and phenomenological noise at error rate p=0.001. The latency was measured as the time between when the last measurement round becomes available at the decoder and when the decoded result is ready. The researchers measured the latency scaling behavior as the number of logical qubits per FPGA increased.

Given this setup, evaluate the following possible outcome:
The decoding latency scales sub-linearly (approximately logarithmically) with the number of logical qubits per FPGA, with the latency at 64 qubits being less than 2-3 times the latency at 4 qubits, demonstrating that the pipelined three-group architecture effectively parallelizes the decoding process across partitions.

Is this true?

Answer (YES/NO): YES